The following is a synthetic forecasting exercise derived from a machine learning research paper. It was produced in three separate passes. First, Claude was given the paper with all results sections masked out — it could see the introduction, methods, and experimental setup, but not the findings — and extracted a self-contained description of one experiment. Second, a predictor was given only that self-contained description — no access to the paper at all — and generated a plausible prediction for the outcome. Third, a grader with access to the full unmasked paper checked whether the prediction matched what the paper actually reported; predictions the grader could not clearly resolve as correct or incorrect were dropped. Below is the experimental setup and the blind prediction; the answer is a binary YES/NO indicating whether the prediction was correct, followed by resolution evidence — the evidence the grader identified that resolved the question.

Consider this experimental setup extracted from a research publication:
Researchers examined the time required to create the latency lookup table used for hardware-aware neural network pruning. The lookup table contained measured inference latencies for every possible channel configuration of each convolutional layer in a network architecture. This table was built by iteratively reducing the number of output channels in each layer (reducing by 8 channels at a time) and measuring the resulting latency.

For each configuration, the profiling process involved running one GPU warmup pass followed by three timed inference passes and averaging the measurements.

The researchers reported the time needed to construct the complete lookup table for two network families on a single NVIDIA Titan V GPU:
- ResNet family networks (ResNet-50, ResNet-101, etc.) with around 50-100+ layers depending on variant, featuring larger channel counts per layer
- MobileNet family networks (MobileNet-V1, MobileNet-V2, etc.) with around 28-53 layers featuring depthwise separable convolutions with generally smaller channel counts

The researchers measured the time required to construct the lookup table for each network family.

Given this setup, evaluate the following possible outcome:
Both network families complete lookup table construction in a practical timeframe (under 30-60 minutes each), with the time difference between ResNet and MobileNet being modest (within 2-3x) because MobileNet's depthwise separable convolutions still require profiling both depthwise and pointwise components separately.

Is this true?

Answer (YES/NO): NO